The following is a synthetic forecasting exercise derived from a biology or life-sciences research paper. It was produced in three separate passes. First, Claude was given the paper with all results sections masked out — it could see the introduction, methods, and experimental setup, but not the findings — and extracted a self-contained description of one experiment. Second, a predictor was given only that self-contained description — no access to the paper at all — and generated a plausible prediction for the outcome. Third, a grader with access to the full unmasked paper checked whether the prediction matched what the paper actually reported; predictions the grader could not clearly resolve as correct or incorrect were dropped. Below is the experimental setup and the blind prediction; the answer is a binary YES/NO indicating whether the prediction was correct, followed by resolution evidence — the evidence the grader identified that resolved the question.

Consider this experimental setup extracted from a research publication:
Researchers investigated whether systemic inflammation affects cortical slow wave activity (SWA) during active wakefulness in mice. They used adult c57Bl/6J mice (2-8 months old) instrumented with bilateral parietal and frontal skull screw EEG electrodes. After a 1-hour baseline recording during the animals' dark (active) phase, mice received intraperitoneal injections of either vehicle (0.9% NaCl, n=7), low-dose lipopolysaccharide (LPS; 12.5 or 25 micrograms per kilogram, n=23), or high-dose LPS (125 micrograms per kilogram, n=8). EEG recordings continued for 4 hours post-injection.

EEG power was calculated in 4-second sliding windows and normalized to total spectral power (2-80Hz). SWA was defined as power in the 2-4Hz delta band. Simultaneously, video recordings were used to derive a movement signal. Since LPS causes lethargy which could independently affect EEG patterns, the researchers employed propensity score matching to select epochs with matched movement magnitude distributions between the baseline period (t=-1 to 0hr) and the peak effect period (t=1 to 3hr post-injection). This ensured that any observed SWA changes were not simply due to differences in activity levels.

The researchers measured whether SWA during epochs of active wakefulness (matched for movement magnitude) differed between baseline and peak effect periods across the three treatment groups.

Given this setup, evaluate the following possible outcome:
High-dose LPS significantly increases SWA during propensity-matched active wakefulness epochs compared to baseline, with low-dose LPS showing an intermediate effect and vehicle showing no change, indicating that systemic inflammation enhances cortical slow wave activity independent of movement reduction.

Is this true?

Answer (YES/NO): NO